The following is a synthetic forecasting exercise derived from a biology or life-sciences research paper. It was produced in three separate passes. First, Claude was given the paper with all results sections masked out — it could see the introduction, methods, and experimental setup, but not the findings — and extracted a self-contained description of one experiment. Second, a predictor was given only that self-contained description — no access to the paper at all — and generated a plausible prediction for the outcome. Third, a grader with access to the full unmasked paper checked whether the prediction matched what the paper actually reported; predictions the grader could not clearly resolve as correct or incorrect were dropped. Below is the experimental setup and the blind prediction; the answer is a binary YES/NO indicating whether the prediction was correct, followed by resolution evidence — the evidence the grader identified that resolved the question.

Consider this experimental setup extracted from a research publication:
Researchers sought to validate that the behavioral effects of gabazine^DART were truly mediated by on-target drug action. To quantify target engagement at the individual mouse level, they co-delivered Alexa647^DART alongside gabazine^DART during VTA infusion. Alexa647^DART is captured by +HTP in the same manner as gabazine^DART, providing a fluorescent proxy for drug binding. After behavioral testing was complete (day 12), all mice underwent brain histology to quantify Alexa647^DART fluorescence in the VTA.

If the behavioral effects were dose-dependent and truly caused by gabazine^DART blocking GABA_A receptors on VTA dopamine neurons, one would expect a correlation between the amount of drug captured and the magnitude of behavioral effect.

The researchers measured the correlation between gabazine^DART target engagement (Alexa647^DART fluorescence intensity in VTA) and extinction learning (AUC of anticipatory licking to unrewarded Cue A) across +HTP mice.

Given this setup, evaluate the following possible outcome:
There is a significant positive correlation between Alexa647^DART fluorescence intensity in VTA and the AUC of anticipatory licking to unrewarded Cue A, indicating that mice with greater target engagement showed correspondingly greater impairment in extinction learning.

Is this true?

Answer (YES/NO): NO